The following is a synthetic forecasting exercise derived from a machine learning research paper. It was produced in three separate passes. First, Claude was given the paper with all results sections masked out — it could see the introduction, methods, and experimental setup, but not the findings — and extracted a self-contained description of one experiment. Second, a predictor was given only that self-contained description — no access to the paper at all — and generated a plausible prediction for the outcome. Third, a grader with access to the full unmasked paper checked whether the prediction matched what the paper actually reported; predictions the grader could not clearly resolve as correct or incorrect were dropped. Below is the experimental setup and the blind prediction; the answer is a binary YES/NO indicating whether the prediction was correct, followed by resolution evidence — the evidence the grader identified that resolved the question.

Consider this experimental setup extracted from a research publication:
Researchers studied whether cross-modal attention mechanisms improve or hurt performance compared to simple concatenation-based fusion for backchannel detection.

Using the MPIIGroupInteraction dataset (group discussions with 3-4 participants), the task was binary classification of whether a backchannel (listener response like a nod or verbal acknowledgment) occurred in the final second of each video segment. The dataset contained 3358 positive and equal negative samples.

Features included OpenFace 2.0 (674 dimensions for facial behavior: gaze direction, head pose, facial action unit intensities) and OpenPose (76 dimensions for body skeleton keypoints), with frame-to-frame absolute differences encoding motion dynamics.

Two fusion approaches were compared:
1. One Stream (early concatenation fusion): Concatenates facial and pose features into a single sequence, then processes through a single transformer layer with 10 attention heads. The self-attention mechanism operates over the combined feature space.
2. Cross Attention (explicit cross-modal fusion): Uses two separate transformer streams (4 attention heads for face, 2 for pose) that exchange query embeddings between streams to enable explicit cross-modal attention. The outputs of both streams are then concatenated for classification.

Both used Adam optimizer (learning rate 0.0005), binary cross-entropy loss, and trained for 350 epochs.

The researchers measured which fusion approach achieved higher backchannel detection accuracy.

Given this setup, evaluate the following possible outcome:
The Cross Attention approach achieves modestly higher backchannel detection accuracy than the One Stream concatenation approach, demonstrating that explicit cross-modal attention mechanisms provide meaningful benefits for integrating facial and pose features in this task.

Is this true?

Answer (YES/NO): NO